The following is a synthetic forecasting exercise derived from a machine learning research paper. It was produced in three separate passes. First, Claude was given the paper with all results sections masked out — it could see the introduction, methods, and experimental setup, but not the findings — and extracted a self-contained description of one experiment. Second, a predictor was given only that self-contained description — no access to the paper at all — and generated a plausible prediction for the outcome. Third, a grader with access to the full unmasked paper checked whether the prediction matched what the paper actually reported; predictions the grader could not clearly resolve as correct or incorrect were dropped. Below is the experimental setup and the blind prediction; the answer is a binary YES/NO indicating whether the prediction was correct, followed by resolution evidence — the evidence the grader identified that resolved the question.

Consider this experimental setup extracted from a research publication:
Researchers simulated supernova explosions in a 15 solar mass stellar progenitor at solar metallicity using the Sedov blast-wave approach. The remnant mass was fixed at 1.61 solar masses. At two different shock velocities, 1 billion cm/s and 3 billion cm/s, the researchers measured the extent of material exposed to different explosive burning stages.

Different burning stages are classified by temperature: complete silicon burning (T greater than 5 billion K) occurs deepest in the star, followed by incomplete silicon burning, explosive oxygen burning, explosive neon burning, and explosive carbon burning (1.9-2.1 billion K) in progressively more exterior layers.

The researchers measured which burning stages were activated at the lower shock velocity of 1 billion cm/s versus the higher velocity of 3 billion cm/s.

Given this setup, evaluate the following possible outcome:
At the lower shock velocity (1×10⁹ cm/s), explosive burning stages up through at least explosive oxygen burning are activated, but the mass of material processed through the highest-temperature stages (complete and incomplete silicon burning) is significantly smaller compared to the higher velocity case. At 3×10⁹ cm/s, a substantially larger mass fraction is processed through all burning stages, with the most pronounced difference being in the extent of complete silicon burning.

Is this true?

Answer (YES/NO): NO